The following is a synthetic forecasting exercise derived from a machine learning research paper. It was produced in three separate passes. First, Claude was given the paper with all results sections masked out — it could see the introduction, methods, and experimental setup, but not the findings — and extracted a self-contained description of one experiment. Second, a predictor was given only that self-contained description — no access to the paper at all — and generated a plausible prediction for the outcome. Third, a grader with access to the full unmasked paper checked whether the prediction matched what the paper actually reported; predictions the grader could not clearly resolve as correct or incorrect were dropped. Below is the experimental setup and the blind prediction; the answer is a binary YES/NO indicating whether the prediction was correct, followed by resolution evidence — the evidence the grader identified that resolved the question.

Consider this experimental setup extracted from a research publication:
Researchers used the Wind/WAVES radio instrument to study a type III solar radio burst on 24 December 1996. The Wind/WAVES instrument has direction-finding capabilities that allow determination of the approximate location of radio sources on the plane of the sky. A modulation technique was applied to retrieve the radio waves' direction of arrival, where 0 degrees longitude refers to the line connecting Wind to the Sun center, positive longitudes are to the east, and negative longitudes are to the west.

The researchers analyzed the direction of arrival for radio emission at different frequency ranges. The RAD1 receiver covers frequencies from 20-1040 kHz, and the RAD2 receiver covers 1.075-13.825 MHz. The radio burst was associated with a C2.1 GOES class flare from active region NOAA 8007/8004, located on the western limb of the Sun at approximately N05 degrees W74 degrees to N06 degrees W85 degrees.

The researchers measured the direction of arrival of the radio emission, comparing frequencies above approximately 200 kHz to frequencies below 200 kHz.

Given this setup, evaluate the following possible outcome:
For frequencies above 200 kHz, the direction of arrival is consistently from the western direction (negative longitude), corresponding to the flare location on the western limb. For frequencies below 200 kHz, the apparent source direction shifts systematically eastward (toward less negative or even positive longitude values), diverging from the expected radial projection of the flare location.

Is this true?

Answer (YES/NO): NO